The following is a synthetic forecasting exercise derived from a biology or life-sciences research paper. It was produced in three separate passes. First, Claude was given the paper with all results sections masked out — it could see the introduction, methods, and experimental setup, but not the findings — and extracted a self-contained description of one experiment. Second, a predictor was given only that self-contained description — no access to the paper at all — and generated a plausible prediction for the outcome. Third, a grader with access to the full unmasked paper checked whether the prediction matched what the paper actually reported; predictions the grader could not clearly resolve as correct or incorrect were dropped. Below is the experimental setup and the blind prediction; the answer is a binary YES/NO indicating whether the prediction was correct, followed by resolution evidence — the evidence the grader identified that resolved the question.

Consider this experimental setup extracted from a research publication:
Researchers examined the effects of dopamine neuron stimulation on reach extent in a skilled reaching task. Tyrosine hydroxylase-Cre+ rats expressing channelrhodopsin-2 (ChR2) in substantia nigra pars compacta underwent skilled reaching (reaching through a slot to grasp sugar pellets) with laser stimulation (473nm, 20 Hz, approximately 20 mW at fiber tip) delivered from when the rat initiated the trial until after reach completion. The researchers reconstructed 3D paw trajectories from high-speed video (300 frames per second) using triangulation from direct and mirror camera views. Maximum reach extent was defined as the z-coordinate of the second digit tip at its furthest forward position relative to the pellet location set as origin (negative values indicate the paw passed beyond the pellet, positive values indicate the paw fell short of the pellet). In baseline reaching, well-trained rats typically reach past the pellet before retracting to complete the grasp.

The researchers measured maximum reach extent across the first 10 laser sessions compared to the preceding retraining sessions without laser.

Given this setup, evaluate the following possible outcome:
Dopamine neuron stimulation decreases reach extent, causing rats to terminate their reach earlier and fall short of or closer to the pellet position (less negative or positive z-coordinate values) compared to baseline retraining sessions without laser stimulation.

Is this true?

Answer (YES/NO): YES